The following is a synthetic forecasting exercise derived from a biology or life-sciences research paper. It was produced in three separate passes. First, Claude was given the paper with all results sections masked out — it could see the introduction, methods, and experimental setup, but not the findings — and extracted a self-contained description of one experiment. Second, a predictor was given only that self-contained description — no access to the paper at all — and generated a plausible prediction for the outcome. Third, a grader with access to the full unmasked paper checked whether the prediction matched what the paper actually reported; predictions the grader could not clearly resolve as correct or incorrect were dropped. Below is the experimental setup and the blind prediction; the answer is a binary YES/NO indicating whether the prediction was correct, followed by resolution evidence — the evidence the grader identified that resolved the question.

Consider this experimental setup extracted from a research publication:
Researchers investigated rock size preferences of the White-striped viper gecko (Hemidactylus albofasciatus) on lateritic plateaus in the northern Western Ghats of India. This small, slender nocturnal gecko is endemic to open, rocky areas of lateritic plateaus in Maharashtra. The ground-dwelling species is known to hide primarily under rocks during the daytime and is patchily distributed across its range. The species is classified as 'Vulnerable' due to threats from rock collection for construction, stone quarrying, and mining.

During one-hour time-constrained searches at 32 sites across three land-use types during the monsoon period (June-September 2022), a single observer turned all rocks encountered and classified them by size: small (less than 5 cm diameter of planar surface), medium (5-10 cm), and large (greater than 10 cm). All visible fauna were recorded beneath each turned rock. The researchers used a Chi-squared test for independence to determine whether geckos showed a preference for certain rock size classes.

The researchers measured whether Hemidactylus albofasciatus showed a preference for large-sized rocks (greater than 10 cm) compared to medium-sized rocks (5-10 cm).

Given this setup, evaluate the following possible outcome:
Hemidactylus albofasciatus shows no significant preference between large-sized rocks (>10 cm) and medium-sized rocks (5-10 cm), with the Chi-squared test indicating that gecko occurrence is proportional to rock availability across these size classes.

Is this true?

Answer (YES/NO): NO